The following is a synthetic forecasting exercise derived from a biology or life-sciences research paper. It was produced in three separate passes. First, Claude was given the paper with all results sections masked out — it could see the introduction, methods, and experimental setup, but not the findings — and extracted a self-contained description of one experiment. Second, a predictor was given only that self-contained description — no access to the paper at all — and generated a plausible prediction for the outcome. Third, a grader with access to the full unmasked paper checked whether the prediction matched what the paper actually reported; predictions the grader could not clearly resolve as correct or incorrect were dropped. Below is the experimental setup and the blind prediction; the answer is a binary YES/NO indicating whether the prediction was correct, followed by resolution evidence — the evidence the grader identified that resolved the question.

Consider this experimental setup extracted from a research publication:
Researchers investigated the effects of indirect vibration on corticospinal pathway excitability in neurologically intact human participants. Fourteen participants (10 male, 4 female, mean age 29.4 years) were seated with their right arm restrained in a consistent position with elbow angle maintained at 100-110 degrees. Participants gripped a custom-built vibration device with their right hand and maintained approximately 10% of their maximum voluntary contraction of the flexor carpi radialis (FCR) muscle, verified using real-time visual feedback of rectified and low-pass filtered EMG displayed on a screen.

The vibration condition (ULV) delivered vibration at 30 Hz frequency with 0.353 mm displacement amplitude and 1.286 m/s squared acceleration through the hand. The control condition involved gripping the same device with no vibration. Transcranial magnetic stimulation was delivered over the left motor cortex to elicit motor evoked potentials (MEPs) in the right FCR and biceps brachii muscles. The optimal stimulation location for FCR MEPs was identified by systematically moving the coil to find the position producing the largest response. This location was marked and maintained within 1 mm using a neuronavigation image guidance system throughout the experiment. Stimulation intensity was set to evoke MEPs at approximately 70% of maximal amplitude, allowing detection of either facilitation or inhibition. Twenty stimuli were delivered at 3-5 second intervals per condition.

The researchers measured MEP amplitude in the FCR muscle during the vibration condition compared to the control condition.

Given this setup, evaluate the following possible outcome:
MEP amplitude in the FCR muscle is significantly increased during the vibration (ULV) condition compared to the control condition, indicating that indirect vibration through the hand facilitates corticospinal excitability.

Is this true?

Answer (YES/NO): NO